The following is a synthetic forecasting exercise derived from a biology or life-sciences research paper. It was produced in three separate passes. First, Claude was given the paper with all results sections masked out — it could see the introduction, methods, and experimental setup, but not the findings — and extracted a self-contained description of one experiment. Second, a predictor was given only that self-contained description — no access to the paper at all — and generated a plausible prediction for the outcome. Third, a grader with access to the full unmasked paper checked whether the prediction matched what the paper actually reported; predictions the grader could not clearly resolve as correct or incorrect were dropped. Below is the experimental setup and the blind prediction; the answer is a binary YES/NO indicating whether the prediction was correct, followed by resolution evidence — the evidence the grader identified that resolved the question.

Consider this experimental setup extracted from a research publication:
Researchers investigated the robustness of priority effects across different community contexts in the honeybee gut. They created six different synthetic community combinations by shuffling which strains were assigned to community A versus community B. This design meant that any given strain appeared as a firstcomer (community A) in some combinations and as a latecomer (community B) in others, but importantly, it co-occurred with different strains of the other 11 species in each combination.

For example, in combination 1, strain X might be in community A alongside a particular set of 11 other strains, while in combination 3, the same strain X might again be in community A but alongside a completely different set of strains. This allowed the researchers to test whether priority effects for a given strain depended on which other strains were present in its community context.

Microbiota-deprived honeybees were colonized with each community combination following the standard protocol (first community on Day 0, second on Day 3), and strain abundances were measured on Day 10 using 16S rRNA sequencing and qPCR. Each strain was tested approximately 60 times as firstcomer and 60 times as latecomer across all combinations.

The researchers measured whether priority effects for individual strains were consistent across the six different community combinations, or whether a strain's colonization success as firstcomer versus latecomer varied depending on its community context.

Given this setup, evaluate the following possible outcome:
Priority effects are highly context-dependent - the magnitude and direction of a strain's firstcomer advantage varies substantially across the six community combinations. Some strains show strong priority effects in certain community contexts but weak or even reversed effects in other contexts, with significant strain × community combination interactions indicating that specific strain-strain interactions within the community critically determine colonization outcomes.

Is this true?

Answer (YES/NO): NO